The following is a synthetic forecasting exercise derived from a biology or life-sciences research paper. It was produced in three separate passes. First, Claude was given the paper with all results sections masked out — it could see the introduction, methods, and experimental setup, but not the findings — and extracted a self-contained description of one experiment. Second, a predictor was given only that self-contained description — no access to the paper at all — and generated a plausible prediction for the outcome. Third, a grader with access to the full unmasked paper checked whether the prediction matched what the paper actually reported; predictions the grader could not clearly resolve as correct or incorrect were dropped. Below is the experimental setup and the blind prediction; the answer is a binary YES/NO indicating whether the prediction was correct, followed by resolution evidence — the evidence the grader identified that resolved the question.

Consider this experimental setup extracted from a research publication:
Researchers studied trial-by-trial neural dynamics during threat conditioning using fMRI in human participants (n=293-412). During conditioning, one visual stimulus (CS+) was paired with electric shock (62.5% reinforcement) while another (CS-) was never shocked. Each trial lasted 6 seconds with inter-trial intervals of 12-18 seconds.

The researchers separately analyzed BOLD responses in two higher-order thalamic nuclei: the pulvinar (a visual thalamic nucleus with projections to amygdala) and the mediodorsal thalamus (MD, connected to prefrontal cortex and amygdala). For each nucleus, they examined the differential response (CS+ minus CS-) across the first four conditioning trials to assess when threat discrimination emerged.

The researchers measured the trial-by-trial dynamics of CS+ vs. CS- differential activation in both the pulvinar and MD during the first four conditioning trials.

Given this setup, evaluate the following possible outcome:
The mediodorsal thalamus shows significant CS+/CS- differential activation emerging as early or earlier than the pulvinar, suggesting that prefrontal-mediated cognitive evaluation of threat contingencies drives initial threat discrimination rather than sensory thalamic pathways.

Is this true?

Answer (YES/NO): NO